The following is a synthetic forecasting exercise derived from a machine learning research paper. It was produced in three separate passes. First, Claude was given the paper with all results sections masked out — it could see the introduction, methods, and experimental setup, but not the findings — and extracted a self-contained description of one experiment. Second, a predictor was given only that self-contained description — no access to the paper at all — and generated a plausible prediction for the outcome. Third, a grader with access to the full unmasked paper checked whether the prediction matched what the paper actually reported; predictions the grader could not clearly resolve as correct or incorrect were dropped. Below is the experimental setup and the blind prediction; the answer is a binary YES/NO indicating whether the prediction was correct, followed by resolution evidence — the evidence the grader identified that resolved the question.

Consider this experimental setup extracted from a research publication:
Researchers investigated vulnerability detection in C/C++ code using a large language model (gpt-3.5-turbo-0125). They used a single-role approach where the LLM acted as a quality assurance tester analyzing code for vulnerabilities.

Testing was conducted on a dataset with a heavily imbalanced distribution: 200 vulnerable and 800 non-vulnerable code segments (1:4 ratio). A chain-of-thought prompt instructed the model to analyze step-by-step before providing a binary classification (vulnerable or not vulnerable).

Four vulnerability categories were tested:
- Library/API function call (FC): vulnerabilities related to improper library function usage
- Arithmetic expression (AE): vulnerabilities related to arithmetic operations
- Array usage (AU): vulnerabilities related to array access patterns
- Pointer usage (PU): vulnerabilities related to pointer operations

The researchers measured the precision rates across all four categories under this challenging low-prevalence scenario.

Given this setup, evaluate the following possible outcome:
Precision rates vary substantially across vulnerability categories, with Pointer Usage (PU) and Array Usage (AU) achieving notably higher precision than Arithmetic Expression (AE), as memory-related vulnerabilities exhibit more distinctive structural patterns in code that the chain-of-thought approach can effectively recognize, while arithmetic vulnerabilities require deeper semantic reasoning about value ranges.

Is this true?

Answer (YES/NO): NO